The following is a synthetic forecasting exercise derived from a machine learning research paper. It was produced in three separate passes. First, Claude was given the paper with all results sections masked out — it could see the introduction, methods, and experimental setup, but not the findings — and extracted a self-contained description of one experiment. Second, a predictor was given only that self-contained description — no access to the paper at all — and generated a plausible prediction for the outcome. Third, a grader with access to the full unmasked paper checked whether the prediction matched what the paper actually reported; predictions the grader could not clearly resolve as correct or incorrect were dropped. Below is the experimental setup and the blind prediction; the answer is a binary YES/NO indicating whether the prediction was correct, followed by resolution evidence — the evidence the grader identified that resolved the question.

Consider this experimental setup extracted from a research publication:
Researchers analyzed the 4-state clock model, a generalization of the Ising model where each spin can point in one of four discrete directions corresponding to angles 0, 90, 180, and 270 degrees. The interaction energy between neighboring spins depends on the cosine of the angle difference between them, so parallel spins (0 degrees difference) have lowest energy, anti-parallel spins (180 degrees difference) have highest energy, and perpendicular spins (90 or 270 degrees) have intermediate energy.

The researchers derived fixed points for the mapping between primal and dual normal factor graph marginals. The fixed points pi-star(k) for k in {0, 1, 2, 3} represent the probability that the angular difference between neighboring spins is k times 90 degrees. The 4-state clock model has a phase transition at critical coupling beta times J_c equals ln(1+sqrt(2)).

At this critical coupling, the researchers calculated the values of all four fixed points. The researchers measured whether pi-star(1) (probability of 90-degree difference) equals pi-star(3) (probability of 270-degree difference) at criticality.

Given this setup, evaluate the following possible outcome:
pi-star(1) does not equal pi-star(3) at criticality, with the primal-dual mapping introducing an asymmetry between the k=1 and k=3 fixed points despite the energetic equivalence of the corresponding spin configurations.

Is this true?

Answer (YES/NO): NO